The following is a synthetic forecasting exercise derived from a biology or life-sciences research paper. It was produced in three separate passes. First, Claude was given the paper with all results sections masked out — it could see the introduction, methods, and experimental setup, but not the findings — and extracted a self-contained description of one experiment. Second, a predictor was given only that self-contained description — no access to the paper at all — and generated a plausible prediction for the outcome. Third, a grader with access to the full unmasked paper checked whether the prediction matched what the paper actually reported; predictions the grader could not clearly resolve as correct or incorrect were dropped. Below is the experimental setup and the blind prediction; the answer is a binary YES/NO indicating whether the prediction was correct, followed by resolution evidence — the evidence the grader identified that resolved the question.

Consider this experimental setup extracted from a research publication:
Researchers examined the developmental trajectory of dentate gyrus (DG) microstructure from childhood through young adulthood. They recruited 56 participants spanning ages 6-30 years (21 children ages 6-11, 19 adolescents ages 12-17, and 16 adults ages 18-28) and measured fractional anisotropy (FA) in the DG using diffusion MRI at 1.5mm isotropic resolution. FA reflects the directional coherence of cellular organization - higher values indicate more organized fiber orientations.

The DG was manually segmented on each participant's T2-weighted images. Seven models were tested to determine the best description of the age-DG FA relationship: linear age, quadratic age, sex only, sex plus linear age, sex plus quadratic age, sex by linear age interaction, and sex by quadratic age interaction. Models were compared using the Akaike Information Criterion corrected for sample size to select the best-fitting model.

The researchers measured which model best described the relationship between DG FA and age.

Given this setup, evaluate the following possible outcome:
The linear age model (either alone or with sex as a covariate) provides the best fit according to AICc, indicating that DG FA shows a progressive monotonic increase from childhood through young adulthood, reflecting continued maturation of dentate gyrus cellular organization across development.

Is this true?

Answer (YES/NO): NO